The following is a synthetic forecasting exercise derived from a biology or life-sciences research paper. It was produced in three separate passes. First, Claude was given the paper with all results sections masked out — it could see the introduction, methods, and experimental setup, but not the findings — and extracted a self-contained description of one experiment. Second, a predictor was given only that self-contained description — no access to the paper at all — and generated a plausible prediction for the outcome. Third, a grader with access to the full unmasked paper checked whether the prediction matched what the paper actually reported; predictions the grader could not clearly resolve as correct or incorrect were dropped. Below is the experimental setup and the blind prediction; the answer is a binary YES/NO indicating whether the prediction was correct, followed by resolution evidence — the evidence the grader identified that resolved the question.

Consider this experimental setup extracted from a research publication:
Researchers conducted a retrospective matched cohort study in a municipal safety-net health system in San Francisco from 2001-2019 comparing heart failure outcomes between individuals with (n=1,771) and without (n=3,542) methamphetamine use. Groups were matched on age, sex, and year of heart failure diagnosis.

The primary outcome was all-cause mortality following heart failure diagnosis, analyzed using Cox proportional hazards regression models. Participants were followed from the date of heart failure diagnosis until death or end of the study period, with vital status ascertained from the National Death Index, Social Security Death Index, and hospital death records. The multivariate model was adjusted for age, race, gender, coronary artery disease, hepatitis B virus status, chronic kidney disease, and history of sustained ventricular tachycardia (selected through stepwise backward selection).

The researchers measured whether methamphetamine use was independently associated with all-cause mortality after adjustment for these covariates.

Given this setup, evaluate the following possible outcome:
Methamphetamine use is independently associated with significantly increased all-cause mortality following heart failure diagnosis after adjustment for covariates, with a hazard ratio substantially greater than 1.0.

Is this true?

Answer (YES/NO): NO